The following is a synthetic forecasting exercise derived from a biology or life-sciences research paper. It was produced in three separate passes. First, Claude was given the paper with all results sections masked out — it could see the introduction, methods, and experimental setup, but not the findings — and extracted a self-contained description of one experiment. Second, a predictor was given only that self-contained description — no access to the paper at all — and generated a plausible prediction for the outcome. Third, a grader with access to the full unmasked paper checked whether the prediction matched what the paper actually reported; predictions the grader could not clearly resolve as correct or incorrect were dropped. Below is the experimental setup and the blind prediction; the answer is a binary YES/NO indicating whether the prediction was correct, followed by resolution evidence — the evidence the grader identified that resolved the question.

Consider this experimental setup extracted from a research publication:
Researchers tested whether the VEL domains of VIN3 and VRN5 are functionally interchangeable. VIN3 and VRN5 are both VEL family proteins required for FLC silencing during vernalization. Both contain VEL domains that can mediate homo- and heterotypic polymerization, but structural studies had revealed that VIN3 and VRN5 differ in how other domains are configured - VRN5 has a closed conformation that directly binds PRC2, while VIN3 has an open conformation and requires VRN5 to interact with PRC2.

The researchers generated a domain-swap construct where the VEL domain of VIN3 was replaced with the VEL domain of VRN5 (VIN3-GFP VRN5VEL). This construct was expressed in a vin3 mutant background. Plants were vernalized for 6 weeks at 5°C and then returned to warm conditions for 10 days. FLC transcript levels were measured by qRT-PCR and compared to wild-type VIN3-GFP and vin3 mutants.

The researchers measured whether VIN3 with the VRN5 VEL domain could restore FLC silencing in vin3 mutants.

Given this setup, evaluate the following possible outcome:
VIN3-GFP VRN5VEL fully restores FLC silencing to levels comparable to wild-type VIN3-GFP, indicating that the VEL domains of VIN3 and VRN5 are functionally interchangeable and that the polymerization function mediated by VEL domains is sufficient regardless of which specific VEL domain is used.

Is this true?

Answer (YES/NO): NO